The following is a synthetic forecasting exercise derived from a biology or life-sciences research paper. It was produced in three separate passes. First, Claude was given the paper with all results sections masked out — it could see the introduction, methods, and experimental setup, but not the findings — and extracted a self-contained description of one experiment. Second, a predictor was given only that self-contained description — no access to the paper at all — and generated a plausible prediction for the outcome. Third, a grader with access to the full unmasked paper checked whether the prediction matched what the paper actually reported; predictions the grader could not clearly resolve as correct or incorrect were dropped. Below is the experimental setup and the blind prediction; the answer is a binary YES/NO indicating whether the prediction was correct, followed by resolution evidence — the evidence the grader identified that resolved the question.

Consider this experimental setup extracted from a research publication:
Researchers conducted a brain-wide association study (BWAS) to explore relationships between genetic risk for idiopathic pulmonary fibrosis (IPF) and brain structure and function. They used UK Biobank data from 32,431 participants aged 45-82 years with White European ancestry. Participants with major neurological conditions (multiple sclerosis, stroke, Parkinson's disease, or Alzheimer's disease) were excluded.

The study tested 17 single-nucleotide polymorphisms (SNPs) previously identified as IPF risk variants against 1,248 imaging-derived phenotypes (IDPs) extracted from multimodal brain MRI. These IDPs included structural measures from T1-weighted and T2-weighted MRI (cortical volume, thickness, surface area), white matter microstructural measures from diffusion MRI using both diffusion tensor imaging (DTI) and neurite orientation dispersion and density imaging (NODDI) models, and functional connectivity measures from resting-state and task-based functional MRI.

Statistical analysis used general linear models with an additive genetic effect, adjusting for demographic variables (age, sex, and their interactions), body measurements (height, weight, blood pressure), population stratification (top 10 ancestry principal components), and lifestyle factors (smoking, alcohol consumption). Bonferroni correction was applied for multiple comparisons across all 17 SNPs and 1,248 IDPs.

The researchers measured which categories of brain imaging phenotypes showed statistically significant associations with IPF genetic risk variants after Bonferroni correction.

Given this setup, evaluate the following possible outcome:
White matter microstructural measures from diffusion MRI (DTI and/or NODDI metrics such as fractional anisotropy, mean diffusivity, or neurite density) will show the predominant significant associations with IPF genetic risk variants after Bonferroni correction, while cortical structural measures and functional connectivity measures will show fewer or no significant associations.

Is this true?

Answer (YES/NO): NO